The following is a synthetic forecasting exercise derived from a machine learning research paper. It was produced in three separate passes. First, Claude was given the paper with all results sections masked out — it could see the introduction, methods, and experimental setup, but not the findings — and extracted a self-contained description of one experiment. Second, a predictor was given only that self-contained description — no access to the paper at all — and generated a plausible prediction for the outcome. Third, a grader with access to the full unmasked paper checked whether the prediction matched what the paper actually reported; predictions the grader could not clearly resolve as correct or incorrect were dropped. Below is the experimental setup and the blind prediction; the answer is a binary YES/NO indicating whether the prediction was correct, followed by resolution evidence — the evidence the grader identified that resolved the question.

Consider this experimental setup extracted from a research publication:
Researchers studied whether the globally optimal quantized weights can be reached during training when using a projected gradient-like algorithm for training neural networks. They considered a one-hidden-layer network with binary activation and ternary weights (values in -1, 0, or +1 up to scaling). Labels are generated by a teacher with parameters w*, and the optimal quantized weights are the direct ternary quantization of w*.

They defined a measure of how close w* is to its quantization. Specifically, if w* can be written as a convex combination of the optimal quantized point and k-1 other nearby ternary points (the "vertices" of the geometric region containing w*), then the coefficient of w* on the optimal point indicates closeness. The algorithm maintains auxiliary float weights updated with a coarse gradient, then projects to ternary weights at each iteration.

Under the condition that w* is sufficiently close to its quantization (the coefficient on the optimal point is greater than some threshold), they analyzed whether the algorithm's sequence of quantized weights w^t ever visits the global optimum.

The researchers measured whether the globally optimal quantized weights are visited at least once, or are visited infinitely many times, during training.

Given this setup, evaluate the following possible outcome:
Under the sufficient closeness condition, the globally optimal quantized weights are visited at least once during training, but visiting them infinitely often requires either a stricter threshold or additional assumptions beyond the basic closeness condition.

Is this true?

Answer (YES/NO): NO